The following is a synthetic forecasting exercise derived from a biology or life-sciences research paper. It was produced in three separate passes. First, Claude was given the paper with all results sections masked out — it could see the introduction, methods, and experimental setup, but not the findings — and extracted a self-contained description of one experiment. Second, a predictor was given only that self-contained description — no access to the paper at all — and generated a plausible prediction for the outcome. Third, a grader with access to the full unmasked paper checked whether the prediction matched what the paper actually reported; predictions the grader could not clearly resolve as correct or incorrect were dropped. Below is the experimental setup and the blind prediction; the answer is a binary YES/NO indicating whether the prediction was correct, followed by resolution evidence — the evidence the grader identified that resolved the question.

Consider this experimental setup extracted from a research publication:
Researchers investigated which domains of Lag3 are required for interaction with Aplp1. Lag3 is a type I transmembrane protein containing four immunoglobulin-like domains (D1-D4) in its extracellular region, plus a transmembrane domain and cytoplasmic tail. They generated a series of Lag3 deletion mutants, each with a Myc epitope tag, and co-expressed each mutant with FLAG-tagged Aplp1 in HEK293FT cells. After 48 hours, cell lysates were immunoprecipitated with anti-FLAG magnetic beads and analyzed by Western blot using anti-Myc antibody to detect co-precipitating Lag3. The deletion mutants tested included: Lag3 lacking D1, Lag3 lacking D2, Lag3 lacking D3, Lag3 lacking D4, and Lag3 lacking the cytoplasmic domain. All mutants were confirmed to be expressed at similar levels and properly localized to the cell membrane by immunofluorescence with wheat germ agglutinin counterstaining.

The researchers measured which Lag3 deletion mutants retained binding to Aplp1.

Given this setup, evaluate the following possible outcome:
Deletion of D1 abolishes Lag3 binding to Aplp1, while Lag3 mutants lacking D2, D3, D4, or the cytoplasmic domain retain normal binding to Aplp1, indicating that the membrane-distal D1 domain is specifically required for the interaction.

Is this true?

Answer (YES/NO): NO